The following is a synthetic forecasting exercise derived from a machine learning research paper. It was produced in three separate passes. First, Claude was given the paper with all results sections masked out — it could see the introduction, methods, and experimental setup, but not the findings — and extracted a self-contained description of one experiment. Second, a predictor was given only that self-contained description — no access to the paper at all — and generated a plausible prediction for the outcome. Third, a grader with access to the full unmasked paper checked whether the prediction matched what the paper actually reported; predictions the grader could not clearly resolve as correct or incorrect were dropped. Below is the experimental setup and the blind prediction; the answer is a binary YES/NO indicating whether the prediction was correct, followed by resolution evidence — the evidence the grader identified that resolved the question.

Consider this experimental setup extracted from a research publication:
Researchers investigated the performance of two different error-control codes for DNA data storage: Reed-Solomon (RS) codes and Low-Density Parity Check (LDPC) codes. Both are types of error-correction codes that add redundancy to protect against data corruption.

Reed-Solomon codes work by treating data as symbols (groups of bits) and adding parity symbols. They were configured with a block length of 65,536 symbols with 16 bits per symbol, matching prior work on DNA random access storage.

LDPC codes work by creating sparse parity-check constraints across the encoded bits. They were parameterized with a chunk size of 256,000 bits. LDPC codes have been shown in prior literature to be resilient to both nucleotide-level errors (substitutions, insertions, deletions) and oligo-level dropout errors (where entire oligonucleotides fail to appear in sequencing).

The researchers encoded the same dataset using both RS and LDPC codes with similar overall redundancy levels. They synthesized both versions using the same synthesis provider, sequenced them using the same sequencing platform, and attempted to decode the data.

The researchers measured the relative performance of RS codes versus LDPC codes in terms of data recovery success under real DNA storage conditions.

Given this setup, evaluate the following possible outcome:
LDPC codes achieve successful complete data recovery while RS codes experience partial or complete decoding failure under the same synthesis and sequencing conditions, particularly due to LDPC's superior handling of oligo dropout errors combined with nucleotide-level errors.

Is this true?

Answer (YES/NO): NO